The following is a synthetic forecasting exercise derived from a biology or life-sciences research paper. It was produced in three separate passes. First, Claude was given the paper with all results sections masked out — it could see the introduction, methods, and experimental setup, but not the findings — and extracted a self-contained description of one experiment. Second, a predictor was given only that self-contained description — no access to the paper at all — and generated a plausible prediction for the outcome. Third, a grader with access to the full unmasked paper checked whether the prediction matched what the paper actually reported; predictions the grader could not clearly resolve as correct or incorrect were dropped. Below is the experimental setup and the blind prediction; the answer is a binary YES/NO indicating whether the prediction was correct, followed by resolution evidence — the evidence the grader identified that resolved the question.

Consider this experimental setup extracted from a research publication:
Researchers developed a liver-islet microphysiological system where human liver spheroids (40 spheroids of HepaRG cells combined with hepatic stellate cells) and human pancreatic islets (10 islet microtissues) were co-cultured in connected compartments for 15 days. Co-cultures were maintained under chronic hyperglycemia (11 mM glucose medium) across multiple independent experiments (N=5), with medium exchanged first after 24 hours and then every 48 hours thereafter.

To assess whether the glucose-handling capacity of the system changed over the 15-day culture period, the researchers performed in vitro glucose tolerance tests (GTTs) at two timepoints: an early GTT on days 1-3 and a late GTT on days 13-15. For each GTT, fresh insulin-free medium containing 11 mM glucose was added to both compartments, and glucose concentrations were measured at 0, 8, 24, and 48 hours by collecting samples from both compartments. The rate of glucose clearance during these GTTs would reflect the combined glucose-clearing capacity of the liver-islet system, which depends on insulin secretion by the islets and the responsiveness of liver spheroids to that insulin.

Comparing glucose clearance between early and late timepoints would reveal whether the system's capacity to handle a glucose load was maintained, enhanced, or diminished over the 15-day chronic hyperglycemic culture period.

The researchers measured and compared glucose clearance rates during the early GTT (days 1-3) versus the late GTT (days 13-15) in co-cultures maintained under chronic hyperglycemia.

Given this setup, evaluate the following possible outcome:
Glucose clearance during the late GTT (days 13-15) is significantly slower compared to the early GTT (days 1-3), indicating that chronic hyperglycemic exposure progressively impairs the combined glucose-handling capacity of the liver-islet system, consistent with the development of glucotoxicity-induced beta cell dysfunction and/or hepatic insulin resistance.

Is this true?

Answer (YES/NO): YES